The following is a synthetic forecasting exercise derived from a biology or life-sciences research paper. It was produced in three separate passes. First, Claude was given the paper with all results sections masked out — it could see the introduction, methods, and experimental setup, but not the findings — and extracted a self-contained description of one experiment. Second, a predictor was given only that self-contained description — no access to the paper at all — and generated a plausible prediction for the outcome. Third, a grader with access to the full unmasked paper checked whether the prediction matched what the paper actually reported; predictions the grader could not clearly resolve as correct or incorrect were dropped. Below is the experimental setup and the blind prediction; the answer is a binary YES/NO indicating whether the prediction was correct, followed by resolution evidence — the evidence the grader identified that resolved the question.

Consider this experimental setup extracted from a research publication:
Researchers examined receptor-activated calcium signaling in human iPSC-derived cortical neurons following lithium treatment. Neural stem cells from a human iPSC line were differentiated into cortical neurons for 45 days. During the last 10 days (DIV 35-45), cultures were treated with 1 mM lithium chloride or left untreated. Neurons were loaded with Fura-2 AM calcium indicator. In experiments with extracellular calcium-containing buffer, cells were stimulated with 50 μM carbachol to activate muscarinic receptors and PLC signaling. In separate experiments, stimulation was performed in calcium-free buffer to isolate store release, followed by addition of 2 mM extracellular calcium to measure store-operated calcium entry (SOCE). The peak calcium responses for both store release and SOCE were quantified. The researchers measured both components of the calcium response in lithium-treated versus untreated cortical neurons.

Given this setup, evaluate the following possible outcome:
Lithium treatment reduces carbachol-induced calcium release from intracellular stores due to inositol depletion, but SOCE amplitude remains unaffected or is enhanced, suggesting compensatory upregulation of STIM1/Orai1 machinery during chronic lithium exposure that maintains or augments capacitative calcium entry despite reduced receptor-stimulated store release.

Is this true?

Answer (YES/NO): NO